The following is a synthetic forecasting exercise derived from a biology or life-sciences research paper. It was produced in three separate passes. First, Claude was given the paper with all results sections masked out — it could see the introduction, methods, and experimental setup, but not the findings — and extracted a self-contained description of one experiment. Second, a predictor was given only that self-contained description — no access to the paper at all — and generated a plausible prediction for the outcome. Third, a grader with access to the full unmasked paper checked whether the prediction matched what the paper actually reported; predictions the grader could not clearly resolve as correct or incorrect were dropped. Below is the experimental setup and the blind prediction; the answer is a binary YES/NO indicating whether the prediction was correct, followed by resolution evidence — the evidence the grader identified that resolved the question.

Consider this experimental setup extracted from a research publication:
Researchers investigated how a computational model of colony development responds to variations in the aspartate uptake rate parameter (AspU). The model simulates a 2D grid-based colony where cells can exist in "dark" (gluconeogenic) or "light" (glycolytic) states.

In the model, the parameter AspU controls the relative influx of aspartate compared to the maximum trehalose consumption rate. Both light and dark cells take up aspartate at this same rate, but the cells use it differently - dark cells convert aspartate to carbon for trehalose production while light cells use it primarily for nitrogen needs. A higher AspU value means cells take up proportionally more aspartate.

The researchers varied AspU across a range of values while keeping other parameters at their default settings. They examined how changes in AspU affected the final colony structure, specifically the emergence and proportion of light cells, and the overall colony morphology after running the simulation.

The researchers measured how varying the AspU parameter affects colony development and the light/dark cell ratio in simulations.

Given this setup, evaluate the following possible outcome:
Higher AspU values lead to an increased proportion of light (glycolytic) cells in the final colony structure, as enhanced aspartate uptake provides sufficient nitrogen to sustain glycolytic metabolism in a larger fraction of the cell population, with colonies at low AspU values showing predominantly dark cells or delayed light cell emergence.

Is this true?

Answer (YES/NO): NO